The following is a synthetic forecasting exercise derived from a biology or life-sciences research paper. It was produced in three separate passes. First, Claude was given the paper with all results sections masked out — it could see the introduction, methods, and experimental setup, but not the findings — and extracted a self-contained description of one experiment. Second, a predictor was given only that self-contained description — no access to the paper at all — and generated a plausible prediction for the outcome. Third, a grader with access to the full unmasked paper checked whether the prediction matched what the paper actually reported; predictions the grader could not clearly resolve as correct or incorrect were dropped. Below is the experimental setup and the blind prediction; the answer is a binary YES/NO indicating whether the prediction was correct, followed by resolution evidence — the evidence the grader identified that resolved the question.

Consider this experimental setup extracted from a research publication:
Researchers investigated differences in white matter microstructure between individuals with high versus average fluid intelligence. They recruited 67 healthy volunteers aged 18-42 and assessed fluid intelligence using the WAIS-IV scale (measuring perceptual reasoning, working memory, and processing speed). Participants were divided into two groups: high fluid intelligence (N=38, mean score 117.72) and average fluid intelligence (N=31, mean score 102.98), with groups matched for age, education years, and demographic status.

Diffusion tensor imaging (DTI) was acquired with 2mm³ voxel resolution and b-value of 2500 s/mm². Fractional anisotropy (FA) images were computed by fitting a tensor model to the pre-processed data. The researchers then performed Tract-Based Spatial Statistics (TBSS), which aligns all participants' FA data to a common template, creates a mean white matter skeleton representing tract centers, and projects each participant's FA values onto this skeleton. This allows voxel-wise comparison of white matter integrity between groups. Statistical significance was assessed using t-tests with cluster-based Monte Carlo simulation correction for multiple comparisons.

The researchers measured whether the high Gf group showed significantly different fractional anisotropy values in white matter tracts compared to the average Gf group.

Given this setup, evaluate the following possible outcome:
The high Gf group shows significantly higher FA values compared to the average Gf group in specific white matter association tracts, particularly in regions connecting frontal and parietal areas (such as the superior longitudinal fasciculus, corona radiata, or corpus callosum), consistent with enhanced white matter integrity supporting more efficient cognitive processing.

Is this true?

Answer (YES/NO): NO